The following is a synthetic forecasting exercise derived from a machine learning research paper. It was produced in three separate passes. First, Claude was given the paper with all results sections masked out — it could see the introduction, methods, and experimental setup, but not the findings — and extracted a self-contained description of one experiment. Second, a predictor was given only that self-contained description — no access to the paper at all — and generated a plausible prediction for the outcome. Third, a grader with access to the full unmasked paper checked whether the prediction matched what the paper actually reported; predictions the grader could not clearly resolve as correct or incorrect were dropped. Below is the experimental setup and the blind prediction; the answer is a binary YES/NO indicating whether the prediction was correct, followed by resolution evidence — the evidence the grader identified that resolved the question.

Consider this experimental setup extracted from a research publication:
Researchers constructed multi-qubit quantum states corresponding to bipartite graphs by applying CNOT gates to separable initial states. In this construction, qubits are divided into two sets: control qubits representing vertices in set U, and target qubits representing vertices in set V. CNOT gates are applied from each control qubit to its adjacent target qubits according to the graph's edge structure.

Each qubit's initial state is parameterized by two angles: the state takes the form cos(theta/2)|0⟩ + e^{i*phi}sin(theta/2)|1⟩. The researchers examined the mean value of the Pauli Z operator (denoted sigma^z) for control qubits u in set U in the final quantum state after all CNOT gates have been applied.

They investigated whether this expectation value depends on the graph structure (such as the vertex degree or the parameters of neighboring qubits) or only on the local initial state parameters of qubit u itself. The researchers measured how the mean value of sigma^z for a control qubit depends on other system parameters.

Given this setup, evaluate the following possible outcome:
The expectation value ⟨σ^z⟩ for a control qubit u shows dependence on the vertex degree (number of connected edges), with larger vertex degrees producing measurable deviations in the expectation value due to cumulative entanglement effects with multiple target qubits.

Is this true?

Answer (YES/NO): NO